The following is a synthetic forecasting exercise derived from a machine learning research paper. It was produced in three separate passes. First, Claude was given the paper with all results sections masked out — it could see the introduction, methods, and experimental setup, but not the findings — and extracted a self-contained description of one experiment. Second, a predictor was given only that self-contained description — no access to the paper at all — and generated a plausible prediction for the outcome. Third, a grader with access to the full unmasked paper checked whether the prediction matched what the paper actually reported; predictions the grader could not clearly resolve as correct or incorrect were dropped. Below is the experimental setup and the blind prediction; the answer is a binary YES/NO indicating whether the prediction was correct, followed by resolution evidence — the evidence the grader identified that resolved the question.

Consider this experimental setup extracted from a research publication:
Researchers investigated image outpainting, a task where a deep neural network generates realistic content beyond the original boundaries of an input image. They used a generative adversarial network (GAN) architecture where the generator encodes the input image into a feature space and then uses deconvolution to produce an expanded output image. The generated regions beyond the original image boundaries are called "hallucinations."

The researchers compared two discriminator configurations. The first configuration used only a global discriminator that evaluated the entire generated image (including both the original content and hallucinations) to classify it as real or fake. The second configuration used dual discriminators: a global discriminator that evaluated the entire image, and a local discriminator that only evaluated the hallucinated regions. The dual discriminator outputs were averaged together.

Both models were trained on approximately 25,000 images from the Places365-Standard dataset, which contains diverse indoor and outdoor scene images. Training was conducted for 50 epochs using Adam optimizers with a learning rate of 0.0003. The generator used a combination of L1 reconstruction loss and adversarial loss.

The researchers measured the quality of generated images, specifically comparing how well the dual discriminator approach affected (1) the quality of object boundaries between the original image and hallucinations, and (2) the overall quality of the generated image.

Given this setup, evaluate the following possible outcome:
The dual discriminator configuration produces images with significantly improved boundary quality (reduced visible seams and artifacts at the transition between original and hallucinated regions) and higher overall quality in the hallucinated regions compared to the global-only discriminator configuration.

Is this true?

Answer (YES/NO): NO